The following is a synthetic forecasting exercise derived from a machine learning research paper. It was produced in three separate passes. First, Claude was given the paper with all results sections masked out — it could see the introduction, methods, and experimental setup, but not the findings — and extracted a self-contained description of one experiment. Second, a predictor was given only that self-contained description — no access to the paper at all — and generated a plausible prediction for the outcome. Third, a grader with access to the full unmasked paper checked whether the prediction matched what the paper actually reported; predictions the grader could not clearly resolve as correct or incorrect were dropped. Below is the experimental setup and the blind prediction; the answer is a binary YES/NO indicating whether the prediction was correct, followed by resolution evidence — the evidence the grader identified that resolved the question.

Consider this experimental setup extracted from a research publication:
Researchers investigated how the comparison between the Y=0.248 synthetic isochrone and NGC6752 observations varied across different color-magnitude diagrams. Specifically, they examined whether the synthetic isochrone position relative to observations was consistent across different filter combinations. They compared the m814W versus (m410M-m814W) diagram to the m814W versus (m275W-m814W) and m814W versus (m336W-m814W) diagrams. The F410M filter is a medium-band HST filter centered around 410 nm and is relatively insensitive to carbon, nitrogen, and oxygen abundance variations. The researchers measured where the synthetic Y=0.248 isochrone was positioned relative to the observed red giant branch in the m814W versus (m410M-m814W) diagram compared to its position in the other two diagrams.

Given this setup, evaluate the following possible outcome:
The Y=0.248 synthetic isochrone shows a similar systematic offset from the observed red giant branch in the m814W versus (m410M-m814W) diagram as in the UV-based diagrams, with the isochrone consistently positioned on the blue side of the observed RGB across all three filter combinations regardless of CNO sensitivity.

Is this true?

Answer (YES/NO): NO